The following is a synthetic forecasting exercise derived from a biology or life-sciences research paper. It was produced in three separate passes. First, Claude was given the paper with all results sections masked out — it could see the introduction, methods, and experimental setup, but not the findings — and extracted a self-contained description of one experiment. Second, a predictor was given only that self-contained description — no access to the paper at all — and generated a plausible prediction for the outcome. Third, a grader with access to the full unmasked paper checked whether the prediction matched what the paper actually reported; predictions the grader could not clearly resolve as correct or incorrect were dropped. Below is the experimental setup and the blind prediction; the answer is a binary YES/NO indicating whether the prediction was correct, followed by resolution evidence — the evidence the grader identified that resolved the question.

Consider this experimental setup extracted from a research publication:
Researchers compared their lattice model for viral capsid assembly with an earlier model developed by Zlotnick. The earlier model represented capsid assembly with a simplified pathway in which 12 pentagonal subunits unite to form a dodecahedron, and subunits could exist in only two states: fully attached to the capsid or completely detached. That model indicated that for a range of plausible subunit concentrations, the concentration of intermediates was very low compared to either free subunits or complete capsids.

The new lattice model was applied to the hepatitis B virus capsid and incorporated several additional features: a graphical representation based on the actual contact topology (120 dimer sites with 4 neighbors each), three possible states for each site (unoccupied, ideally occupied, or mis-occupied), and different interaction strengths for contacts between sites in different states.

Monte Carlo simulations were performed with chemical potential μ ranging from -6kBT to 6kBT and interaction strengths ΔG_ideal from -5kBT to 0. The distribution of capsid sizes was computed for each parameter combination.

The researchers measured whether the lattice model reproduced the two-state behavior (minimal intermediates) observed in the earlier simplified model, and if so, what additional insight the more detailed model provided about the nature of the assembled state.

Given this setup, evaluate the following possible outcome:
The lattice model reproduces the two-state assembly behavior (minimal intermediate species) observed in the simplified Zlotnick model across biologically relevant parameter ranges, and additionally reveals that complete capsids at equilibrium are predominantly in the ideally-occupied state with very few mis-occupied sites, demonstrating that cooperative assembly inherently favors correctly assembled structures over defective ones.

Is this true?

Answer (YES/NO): NO